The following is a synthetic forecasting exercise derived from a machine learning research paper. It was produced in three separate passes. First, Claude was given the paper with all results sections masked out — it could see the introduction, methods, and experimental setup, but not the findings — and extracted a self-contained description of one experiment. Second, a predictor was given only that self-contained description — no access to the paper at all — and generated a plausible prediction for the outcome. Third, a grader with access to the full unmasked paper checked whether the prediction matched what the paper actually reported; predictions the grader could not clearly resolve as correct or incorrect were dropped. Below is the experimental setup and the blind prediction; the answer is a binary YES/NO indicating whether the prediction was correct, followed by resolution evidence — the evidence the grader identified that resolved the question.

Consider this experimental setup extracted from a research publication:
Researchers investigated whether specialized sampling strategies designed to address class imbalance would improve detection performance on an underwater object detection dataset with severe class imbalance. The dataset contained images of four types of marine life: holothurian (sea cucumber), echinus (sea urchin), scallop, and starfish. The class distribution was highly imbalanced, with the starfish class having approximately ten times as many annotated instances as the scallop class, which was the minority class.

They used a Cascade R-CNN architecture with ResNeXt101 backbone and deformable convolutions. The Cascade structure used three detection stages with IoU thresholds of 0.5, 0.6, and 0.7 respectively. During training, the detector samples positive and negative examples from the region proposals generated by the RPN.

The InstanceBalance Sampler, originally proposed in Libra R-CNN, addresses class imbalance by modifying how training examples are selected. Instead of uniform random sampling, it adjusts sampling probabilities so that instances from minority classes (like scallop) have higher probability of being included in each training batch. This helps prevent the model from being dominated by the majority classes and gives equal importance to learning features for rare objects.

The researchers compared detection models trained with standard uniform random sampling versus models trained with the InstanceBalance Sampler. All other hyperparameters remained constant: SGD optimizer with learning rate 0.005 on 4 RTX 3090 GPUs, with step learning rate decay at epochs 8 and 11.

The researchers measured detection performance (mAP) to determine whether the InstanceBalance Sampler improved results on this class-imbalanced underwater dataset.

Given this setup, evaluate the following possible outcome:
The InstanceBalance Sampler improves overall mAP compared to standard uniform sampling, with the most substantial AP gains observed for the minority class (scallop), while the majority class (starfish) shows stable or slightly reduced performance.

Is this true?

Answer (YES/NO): NO